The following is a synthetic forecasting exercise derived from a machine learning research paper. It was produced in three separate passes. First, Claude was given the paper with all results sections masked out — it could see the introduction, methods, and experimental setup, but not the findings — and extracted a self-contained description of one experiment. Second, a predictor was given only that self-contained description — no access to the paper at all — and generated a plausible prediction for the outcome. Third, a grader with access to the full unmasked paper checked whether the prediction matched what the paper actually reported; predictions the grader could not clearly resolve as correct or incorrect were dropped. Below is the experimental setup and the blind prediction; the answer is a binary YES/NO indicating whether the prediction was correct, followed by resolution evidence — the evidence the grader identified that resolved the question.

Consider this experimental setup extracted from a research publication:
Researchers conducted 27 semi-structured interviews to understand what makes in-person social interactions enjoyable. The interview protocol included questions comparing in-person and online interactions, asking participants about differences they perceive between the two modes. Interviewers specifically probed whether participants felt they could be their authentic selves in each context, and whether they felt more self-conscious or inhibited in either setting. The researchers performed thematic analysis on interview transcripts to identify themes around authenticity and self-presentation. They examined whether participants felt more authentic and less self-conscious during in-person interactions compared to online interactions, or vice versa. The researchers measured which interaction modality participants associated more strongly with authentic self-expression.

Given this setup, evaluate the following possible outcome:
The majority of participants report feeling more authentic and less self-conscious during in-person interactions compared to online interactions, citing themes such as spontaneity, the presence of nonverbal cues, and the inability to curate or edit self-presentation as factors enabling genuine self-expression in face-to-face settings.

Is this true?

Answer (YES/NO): YES